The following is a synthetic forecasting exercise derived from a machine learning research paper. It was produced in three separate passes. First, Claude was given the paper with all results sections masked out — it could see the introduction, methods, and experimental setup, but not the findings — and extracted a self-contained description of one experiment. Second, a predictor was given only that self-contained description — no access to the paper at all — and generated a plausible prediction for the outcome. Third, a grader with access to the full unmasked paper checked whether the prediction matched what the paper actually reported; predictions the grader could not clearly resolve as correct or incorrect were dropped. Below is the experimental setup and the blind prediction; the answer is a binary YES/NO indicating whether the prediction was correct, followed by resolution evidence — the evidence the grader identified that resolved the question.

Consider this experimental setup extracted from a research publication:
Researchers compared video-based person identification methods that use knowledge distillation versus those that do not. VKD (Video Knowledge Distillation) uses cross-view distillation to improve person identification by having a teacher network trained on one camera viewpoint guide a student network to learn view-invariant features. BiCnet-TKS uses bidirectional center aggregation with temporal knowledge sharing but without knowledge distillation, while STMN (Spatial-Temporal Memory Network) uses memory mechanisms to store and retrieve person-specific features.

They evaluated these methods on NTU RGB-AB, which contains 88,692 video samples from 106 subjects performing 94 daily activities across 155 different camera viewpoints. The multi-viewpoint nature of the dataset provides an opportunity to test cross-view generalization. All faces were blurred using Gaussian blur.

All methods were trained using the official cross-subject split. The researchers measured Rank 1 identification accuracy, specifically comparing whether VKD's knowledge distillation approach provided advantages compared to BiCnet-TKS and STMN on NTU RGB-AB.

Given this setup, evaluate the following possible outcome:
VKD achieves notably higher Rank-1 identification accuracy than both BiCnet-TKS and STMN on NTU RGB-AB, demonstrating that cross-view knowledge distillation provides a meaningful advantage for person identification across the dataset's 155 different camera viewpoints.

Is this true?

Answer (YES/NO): NO